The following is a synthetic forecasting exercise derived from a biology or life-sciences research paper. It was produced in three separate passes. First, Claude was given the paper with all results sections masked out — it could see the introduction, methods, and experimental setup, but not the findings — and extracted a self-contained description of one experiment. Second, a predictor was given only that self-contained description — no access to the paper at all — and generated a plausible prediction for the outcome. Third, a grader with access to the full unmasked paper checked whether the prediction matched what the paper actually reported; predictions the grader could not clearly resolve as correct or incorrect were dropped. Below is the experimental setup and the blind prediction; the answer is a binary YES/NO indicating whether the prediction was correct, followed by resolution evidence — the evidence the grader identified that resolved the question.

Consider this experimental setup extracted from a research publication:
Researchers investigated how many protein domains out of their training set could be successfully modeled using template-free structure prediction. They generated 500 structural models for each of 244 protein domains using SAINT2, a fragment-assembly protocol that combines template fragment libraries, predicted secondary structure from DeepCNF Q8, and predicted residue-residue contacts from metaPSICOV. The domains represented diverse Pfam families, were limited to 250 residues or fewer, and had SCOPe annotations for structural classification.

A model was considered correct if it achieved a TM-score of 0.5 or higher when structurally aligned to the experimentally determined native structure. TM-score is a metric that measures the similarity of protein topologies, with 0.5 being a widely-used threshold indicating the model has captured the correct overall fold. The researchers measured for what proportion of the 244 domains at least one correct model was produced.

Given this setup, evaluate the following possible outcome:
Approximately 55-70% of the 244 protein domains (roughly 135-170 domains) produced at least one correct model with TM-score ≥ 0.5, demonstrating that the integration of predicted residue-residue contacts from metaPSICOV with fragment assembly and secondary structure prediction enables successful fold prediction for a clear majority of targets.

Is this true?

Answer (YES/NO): YES